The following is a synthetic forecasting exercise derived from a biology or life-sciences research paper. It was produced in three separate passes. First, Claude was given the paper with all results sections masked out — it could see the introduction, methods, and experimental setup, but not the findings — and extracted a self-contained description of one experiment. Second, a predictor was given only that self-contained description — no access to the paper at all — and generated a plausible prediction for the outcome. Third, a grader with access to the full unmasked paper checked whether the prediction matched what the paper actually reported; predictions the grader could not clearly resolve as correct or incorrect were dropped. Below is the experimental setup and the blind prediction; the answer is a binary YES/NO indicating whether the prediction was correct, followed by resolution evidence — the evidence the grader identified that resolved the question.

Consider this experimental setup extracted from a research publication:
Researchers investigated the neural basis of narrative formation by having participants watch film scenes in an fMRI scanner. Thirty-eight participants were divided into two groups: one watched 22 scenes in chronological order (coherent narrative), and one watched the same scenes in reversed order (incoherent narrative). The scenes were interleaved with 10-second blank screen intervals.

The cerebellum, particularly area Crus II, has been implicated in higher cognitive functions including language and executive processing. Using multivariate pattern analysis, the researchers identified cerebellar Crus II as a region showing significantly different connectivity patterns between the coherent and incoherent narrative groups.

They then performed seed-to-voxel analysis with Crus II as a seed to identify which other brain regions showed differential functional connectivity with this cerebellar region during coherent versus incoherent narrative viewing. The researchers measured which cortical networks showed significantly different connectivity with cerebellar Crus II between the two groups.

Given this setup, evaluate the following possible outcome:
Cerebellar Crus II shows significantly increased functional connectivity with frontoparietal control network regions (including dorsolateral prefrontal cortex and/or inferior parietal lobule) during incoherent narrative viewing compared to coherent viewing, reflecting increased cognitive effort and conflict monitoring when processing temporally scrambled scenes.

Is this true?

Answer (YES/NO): NO